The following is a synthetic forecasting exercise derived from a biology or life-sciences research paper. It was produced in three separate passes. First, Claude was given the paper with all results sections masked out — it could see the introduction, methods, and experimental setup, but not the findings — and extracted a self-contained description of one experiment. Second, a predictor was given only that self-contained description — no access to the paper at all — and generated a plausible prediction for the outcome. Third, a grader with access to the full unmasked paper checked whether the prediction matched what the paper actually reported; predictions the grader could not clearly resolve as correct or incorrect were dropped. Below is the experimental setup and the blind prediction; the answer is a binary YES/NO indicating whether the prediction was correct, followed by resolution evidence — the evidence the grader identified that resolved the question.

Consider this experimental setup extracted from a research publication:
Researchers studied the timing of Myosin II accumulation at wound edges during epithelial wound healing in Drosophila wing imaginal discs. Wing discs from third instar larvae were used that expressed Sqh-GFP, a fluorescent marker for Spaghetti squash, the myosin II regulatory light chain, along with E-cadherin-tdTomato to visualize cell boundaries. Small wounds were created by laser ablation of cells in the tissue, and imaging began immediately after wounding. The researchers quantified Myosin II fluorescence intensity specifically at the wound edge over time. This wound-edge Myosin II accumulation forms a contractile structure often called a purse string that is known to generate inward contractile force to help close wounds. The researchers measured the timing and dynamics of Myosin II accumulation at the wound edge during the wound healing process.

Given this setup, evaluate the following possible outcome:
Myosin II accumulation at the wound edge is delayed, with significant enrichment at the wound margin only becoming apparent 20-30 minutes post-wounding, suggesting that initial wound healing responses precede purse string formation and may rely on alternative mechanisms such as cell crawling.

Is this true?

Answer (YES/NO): NO